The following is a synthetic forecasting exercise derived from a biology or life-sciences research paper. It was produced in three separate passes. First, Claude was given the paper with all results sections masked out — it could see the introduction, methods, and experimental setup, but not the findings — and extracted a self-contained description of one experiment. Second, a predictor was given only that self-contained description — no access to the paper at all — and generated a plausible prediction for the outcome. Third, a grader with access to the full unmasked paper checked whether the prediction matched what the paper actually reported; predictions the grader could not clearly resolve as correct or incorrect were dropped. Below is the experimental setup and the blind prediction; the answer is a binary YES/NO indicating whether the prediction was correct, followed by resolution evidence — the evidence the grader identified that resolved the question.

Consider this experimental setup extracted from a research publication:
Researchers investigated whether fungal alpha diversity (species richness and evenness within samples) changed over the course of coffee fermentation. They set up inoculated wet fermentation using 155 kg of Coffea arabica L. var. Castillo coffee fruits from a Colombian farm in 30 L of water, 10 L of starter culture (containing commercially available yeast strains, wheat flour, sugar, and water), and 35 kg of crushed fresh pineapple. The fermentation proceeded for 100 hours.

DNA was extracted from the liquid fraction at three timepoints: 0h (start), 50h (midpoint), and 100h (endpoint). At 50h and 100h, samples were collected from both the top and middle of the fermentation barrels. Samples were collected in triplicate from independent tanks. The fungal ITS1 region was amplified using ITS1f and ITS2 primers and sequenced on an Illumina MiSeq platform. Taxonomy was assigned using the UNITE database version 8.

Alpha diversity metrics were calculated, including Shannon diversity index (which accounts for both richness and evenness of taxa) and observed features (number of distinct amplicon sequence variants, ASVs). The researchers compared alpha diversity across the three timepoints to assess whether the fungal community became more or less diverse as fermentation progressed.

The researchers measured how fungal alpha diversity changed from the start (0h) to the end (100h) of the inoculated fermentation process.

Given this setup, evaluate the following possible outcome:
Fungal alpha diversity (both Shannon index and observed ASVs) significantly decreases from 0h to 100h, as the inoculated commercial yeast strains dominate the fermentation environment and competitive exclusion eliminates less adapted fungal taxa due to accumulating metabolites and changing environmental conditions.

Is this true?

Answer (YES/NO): YES